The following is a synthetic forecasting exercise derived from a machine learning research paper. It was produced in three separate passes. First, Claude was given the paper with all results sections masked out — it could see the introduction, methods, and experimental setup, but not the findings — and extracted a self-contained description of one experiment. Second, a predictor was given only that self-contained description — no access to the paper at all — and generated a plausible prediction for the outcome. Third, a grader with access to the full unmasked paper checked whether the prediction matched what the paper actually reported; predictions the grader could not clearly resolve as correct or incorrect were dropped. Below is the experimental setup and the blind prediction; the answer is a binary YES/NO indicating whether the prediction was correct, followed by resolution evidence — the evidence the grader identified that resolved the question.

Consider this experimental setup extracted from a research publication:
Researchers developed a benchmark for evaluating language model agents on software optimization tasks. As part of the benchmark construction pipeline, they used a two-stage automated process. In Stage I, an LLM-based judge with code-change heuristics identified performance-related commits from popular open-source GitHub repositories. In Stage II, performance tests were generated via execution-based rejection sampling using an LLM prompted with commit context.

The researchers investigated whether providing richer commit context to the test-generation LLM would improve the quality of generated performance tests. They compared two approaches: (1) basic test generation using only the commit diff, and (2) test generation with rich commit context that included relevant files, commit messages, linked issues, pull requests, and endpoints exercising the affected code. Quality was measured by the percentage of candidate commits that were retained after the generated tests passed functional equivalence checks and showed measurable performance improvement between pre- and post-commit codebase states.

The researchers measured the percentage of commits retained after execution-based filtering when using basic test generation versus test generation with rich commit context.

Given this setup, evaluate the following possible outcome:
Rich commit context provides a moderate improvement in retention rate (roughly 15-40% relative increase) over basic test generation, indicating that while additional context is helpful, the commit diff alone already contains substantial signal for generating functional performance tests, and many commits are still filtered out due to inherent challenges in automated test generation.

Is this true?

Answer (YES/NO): YES